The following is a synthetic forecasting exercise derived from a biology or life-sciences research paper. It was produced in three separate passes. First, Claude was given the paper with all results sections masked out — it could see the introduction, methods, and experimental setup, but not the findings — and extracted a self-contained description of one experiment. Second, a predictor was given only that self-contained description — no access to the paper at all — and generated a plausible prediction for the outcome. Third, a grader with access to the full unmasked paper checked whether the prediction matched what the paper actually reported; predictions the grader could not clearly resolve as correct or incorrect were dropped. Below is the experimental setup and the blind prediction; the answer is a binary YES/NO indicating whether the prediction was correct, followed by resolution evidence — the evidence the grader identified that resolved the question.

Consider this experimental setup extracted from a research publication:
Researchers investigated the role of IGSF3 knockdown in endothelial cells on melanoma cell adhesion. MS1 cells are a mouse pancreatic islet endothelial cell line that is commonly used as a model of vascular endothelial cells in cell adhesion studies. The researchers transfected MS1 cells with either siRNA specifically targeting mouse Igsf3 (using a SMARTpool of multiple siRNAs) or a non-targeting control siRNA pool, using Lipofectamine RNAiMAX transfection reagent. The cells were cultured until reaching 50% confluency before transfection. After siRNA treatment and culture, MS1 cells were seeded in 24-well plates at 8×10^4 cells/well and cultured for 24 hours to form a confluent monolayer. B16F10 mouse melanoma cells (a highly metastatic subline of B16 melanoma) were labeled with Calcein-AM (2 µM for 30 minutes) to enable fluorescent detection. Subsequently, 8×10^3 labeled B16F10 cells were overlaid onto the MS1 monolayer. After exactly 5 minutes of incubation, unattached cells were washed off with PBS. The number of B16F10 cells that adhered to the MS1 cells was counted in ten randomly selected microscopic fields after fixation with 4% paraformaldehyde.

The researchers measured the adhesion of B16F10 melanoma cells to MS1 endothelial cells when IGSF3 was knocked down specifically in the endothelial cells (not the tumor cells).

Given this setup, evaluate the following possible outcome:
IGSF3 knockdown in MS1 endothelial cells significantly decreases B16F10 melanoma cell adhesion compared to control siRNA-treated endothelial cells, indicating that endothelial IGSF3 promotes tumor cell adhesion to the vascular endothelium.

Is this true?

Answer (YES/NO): YES